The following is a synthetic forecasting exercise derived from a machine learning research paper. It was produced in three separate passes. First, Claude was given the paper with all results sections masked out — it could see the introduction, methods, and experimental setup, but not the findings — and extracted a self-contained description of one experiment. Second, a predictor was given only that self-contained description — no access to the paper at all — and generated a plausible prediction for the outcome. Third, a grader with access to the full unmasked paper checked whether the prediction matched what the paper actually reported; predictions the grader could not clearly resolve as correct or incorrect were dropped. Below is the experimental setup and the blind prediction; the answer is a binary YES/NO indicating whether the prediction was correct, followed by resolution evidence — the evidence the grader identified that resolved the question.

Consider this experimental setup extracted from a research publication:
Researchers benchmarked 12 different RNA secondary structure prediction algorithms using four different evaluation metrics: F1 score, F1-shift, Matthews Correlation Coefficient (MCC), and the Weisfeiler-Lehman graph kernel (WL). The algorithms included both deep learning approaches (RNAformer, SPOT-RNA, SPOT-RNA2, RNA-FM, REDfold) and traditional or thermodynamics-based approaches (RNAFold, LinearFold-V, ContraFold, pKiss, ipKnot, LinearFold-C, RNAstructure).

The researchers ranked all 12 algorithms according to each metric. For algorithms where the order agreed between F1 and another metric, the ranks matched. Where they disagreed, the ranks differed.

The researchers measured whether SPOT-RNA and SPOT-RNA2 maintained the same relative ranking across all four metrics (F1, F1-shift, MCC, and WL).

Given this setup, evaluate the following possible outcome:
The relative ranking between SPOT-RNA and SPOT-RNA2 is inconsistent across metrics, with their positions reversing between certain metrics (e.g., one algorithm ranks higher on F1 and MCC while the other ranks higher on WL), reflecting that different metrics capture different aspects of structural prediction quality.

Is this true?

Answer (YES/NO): YES